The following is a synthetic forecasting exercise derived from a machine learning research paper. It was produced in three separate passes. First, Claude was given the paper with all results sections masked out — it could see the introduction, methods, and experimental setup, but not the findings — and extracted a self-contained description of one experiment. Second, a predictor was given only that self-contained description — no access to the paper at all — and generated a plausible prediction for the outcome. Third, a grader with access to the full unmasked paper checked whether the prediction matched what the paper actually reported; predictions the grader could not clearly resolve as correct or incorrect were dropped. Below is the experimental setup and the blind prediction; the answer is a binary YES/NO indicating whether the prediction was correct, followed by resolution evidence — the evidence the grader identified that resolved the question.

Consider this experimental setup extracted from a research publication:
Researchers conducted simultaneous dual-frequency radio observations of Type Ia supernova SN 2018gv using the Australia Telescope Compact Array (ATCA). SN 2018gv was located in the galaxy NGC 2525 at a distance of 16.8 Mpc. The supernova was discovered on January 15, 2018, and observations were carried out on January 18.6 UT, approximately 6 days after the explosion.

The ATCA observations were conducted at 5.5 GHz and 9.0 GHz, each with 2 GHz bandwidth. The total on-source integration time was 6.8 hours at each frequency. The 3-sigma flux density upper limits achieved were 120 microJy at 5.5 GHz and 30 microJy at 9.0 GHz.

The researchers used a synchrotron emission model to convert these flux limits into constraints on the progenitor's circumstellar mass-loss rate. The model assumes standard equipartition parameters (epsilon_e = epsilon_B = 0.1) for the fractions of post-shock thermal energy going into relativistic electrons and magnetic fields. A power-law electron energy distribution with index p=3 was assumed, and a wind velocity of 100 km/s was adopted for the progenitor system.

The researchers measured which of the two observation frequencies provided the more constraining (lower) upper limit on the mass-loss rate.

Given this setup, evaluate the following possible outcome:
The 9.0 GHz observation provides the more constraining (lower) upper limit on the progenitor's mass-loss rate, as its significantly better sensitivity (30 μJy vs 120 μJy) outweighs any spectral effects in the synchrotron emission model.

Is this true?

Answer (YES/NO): YES